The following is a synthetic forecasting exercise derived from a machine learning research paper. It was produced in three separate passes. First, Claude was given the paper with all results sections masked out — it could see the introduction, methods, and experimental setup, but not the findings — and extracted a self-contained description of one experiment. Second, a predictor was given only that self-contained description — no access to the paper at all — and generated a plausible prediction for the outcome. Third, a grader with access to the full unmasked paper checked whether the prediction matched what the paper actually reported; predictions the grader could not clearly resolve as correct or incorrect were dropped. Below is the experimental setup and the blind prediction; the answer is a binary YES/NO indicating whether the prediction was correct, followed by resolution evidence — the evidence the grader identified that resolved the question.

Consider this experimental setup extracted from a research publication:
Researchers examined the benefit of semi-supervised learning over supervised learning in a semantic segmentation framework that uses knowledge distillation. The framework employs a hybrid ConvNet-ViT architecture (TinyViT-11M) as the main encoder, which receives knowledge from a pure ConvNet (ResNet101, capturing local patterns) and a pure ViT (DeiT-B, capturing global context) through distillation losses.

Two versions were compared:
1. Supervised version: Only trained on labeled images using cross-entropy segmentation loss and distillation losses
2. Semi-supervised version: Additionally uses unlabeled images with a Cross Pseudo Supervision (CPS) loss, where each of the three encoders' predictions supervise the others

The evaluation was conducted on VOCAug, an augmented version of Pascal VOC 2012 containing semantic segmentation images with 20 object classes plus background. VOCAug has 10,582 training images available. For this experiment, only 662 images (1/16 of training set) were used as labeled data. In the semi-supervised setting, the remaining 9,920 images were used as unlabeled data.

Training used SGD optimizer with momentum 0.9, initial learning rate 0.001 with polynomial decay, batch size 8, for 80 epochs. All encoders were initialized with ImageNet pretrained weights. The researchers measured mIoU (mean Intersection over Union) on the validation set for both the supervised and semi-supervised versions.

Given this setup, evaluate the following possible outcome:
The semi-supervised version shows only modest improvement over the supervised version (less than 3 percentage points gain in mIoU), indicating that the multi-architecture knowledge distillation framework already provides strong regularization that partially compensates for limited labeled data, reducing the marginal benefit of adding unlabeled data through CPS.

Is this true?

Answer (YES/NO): NO